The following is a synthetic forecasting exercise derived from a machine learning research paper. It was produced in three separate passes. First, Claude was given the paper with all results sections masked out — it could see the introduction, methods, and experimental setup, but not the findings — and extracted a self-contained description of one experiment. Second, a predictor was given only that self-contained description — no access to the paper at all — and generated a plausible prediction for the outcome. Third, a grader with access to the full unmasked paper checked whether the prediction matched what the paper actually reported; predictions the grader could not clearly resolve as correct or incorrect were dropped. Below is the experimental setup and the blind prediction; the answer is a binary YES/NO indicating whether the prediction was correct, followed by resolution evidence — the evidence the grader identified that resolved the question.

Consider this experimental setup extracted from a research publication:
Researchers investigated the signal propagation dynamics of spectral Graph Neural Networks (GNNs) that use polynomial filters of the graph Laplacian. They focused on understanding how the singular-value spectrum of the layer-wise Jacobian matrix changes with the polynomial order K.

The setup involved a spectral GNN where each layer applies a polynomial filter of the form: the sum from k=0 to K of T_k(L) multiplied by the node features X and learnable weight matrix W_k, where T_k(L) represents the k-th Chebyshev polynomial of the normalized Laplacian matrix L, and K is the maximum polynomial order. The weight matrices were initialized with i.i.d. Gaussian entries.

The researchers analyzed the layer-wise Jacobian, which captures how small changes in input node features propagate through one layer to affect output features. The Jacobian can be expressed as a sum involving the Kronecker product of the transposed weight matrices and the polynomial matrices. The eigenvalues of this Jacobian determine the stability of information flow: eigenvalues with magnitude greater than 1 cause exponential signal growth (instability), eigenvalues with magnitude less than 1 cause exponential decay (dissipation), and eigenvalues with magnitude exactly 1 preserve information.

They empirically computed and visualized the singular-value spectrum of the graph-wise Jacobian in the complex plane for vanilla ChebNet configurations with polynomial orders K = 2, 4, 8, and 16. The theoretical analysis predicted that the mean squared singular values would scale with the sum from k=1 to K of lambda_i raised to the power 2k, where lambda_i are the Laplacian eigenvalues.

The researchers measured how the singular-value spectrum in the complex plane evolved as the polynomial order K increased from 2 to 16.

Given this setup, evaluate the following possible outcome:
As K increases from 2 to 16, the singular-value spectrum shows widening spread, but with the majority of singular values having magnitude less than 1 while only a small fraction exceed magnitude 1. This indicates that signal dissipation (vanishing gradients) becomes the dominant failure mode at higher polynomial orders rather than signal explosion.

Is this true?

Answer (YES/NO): NO